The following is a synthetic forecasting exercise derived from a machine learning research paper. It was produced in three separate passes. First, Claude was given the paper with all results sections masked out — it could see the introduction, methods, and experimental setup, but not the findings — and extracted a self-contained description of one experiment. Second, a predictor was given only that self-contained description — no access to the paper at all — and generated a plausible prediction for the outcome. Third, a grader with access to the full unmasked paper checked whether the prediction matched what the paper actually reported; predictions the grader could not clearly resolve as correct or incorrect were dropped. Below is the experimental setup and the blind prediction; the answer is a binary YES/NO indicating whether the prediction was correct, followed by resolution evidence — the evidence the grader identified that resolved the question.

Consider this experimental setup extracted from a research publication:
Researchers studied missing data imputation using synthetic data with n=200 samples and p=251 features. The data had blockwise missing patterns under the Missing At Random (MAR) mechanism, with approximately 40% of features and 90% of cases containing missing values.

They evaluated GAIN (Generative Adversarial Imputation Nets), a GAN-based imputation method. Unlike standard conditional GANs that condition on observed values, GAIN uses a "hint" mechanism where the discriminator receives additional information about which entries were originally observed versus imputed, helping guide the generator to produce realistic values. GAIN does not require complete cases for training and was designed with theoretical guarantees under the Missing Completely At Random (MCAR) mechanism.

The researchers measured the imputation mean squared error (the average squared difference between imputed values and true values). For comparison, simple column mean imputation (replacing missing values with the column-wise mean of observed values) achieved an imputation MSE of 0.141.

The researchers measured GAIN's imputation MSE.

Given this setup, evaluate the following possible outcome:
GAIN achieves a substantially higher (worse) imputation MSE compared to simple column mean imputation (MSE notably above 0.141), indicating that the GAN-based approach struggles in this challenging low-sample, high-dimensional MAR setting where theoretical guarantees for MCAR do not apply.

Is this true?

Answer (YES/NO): YES